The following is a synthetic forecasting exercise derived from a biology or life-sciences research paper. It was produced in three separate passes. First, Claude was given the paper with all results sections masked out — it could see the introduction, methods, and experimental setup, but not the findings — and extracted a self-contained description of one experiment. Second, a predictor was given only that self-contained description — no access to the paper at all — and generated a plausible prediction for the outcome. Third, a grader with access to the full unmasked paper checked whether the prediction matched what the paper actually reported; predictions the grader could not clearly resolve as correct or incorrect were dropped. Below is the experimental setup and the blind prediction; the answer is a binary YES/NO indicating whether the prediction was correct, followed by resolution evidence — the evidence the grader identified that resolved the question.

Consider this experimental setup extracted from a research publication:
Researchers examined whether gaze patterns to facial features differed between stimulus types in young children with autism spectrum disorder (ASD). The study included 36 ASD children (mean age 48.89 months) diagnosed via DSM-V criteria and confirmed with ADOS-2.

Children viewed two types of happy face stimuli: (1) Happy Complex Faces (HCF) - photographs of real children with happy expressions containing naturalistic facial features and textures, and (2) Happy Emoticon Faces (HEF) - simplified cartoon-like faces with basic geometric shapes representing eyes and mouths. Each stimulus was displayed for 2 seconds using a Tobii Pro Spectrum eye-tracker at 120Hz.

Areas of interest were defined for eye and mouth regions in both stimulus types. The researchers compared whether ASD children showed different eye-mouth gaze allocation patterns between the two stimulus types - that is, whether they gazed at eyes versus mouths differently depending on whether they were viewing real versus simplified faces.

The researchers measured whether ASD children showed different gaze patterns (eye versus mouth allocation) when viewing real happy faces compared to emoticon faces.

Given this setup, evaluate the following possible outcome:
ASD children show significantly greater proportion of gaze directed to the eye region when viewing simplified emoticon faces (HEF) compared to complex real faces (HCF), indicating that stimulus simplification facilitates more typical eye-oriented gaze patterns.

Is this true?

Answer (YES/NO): NO